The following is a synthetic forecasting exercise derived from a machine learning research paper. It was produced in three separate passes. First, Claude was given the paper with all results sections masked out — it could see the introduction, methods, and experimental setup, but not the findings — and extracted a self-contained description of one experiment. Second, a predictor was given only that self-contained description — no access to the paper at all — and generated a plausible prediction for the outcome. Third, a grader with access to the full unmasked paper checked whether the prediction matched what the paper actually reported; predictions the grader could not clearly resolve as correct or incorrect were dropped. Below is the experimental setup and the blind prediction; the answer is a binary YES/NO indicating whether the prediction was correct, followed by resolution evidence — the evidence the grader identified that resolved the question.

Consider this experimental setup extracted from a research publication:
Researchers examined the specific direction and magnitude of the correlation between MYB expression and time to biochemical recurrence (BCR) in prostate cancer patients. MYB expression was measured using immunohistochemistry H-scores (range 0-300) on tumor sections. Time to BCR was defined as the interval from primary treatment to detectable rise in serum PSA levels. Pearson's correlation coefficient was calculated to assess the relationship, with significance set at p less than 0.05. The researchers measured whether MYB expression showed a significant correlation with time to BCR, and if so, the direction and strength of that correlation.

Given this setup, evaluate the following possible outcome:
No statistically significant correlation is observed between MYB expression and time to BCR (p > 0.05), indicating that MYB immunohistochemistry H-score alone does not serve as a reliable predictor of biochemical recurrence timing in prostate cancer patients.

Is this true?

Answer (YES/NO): NO